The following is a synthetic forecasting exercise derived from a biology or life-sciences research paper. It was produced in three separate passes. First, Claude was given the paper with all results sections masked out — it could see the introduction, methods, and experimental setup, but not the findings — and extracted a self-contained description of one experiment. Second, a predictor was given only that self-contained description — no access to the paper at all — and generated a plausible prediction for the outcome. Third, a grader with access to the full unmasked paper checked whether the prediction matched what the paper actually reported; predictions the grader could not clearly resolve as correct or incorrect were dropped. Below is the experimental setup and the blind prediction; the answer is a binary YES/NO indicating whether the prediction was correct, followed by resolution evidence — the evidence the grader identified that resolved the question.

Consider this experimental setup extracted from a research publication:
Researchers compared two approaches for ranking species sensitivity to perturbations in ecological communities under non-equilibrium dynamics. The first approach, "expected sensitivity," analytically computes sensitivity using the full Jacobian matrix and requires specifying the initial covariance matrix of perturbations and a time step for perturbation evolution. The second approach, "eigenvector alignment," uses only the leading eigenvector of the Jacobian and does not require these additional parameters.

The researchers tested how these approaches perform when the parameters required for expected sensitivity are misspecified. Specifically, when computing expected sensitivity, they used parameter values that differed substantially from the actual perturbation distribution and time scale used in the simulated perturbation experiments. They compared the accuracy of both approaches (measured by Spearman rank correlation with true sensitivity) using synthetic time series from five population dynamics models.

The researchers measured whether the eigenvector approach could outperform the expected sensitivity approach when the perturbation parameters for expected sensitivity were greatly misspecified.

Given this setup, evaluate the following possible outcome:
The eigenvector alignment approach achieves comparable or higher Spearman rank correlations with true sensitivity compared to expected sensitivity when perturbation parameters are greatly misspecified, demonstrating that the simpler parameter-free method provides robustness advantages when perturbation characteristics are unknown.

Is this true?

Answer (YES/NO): YES